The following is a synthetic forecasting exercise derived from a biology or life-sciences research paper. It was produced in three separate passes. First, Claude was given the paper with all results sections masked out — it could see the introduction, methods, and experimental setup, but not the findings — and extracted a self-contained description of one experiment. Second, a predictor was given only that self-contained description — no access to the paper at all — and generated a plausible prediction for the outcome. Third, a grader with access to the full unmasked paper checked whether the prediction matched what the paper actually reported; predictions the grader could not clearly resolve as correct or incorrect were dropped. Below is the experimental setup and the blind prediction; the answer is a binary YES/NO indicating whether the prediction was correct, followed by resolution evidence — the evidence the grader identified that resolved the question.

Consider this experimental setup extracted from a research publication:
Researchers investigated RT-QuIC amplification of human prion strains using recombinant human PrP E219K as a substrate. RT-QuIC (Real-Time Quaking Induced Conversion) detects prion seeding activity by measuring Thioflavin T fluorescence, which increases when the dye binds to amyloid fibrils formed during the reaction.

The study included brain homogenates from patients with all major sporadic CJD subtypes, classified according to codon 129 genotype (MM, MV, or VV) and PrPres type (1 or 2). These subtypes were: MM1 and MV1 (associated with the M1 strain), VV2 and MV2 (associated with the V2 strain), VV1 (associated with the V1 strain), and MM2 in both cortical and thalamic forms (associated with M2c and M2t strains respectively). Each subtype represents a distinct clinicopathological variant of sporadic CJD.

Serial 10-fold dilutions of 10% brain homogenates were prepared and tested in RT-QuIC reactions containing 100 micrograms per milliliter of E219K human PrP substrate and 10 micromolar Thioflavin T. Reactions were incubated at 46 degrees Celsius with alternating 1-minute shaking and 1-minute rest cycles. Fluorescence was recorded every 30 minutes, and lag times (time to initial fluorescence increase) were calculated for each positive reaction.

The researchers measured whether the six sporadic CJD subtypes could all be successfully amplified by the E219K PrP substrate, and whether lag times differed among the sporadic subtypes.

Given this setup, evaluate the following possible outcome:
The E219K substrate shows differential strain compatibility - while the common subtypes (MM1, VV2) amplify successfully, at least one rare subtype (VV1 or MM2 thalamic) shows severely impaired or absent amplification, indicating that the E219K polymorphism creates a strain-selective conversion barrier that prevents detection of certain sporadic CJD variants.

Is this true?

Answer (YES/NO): NO